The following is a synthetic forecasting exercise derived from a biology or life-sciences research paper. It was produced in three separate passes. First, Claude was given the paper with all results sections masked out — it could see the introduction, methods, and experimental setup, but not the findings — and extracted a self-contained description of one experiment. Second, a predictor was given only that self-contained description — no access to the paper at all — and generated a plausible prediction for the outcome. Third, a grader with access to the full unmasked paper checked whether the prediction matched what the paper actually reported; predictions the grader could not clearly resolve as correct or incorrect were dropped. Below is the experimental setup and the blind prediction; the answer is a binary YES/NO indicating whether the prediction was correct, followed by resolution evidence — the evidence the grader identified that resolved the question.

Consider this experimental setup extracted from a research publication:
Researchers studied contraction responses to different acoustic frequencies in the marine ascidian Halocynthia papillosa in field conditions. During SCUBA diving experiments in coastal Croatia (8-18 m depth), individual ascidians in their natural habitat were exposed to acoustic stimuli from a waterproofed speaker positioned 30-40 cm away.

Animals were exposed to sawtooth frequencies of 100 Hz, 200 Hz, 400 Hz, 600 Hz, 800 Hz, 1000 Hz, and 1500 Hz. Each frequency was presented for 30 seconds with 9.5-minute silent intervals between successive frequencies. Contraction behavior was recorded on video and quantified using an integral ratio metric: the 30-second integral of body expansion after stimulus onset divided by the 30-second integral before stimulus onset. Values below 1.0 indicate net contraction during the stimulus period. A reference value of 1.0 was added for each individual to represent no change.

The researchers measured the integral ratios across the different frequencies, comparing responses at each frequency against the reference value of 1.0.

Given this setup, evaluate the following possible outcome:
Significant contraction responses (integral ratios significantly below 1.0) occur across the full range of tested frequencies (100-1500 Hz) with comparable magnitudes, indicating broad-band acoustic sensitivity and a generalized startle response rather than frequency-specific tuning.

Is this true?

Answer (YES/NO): NO